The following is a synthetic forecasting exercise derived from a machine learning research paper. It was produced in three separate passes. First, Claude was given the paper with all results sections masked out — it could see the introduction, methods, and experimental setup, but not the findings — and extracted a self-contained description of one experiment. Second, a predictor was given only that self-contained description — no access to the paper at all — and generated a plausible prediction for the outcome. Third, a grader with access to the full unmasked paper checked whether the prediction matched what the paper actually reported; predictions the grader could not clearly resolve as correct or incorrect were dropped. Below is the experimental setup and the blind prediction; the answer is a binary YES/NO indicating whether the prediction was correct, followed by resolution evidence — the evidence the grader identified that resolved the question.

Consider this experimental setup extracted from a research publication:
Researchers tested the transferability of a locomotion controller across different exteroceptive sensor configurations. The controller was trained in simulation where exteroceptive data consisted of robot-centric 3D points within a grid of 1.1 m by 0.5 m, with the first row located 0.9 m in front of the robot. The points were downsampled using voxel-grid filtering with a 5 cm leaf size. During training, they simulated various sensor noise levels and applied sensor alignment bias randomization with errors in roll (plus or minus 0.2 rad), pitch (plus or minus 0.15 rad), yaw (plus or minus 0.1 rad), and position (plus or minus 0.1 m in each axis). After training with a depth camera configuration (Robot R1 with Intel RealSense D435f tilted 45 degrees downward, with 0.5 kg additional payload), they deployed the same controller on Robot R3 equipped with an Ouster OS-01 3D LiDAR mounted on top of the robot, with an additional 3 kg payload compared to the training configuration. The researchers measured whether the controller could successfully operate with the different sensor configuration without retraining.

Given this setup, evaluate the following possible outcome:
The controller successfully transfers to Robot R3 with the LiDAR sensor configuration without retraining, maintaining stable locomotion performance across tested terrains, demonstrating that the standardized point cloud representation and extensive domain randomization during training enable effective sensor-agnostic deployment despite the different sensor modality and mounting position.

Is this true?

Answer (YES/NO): YES